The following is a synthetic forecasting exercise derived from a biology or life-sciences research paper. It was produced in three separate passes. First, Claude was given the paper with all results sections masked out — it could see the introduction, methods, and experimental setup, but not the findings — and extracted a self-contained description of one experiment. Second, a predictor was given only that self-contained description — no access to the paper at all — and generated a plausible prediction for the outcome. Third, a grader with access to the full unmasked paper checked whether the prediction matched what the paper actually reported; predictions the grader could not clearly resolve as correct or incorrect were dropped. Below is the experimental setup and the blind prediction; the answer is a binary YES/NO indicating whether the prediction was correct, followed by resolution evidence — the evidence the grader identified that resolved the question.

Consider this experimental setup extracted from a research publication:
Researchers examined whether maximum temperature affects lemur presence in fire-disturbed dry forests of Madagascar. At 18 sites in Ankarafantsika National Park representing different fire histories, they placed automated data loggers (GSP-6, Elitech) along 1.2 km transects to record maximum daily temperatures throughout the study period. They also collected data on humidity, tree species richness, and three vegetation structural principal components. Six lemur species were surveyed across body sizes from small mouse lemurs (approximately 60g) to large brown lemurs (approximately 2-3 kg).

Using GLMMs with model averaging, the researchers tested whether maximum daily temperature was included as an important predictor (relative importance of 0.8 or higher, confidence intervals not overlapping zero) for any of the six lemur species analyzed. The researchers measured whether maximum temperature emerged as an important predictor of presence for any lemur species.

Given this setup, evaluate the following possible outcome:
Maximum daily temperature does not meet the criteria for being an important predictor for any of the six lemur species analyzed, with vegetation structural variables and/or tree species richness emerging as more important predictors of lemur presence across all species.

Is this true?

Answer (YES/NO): YES